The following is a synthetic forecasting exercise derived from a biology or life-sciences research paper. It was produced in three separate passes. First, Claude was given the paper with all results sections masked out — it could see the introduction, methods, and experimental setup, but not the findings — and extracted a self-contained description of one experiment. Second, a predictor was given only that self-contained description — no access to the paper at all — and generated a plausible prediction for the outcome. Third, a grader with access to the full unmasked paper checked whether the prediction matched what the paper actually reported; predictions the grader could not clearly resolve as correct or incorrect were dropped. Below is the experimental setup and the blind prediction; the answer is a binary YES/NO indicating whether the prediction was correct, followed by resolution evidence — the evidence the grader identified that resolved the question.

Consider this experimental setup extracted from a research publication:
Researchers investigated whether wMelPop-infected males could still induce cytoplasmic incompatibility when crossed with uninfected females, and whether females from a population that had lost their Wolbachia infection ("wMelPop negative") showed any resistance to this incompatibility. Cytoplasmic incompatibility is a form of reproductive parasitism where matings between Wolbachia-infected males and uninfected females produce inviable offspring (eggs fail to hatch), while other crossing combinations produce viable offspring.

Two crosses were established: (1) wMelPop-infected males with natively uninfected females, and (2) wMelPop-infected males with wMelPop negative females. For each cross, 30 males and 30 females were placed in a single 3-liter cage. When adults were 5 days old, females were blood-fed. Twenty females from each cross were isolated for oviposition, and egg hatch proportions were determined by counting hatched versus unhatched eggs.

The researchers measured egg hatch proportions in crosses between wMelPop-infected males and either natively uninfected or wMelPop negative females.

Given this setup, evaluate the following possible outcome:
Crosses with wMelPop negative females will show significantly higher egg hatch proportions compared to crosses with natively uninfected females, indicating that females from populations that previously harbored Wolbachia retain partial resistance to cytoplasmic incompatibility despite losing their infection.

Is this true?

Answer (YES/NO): NO